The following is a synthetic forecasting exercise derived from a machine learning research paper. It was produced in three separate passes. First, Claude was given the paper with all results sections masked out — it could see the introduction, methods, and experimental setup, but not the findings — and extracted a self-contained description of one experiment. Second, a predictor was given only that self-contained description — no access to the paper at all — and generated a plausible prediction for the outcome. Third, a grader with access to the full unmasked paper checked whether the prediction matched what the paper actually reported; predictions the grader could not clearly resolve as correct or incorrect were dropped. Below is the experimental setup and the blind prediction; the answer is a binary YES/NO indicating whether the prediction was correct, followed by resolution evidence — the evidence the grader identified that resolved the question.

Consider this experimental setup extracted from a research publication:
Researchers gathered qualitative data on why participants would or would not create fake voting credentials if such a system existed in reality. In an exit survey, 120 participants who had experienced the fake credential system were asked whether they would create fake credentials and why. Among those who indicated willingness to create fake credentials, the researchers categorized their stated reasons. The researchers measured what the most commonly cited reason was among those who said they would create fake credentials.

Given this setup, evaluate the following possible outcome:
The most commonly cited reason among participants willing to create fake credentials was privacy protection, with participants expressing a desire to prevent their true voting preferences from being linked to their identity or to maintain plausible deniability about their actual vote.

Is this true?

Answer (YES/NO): NO